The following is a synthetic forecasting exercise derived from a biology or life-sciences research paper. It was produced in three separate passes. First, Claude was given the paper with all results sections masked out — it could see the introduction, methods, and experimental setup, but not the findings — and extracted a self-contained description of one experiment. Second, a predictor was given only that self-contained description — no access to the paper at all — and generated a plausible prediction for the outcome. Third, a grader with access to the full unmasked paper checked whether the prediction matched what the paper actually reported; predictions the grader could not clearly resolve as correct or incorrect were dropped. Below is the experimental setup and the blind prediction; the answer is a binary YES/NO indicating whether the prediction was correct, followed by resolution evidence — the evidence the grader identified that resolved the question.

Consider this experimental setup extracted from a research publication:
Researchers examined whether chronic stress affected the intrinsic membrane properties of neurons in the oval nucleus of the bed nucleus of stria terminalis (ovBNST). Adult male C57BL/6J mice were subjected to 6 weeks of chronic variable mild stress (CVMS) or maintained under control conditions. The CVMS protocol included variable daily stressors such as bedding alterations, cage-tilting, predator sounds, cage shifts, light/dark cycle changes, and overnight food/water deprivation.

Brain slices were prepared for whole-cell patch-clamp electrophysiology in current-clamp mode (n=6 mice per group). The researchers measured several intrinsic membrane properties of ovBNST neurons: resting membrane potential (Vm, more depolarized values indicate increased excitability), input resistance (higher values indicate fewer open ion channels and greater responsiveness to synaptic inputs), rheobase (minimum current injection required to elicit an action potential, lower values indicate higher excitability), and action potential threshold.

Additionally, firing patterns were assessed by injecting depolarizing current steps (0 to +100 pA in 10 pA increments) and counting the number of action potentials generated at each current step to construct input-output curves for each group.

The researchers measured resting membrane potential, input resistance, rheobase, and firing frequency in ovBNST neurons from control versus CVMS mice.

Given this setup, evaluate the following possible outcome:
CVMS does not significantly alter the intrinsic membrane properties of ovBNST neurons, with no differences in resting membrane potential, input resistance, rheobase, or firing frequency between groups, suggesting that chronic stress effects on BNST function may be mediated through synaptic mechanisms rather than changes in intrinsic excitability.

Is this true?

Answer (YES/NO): NO